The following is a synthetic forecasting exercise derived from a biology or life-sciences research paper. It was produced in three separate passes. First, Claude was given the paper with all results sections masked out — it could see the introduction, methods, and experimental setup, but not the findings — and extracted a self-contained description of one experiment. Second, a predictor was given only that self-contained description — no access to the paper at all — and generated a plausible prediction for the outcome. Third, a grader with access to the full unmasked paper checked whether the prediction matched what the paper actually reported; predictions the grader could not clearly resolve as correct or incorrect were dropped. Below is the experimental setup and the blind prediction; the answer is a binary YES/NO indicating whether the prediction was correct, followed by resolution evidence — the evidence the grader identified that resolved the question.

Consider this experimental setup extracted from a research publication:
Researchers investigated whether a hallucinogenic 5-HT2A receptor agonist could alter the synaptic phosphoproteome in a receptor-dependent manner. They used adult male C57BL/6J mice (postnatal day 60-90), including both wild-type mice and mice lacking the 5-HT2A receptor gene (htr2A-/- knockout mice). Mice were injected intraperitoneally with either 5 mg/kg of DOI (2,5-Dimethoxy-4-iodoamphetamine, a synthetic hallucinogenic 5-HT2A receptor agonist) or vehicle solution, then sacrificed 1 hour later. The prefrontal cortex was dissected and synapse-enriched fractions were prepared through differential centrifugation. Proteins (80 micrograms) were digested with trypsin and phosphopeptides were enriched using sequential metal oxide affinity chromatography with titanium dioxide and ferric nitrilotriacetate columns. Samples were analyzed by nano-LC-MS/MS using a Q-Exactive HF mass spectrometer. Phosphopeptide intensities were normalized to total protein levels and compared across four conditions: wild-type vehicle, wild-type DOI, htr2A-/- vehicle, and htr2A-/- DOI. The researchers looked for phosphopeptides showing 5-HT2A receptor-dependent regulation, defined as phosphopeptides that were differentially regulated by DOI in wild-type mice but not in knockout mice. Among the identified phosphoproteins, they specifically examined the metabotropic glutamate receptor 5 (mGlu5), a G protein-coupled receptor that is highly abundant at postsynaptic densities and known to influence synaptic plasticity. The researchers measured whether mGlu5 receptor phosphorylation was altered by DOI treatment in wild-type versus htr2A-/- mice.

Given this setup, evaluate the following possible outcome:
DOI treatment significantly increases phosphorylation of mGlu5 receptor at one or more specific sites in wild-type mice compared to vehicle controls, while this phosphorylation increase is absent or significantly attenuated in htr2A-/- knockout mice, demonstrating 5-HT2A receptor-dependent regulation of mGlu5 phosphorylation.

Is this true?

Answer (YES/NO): YES